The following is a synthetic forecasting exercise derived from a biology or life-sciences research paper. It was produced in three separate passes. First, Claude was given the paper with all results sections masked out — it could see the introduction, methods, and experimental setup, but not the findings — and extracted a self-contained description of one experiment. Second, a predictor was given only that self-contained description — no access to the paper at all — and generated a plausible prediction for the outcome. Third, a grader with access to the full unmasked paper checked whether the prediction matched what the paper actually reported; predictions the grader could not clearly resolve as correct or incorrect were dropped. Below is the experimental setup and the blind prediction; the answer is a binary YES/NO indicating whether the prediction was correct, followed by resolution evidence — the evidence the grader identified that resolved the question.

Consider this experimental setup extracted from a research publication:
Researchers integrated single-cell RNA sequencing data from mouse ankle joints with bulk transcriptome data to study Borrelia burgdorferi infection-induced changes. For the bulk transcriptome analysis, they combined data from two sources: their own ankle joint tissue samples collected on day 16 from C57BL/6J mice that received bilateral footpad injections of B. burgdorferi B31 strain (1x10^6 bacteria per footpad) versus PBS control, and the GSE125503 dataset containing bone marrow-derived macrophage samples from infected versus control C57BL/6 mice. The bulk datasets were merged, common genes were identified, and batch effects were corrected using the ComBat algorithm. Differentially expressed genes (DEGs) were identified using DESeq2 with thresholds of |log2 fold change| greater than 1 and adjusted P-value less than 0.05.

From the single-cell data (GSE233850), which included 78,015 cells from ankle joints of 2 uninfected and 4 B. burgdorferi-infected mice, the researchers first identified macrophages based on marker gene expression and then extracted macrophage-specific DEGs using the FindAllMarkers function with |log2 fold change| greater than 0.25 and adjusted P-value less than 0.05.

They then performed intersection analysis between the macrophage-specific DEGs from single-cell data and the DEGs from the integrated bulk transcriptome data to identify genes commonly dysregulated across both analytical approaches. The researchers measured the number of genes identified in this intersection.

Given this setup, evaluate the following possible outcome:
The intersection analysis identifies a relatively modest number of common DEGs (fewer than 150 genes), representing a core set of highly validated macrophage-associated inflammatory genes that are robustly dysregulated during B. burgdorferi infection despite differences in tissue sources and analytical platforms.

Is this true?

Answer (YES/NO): YES